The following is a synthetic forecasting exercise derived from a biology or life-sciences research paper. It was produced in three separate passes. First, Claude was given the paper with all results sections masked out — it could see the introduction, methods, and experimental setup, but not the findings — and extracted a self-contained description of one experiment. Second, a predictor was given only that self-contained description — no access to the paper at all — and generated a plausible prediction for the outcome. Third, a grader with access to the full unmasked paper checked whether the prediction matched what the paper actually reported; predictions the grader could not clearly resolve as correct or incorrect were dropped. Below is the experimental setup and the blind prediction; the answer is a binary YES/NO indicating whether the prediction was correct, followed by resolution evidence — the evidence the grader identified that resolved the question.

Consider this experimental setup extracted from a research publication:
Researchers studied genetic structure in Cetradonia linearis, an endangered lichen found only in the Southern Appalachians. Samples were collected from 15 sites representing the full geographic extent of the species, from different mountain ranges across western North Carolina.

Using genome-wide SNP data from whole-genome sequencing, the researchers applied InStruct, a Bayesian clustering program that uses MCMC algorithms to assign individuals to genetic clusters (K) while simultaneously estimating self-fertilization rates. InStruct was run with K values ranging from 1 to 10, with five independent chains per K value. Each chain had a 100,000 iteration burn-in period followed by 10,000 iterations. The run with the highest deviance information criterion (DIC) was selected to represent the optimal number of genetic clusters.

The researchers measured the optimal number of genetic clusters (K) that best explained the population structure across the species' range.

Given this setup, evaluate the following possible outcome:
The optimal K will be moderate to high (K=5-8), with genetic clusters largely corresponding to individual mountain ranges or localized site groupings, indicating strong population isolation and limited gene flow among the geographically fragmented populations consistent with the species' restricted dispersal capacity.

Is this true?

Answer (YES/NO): YES